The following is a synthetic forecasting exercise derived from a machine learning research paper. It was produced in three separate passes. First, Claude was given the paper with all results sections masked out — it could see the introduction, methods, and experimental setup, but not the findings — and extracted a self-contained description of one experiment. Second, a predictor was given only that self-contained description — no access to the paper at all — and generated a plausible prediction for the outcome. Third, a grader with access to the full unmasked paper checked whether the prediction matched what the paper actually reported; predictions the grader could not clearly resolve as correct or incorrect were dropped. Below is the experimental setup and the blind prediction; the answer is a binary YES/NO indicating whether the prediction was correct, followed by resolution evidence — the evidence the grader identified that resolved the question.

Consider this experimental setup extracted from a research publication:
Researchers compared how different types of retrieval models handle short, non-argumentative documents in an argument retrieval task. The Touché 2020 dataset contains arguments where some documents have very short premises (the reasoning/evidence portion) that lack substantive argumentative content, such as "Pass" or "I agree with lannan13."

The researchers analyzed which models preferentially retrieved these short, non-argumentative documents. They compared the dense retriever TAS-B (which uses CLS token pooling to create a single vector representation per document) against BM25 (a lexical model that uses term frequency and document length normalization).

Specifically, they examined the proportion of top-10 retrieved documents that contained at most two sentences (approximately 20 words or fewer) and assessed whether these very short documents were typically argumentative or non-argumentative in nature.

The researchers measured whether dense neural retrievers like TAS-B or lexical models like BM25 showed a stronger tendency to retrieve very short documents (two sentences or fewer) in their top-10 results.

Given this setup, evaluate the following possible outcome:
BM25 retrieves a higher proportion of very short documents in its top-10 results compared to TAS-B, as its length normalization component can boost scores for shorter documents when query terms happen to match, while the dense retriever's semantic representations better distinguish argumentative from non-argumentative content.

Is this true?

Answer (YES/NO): NO